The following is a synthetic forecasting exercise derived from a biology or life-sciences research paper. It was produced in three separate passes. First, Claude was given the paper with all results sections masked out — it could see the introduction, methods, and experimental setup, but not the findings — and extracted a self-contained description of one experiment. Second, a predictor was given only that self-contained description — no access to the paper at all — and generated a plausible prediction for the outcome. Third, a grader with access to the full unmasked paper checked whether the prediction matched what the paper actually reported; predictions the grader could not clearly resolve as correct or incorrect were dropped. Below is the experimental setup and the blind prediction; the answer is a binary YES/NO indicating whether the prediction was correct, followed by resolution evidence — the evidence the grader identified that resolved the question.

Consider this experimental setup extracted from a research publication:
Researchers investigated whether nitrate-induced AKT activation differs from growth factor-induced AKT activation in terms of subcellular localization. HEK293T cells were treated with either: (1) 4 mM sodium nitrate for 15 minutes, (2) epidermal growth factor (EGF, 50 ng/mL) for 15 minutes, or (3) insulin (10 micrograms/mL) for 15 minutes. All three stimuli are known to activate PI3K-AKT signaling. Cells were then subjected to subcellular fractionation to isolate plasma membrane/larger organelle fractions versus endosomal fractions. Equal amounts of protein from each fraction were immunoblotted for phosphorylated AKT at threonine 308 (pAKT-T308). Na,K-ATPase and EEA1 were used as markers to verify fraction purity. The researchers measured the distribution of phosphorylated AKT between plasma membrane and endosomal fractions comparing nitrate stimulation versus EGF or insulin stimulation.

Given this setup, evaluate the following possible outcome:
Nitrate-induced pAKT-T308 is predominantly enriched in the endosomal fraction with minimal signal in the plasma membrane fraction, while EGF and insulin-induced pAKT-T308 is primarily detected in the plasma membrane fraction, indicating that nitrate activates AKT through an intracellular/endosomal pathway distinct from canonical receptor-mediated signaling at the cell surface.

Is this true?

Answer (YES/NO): NO